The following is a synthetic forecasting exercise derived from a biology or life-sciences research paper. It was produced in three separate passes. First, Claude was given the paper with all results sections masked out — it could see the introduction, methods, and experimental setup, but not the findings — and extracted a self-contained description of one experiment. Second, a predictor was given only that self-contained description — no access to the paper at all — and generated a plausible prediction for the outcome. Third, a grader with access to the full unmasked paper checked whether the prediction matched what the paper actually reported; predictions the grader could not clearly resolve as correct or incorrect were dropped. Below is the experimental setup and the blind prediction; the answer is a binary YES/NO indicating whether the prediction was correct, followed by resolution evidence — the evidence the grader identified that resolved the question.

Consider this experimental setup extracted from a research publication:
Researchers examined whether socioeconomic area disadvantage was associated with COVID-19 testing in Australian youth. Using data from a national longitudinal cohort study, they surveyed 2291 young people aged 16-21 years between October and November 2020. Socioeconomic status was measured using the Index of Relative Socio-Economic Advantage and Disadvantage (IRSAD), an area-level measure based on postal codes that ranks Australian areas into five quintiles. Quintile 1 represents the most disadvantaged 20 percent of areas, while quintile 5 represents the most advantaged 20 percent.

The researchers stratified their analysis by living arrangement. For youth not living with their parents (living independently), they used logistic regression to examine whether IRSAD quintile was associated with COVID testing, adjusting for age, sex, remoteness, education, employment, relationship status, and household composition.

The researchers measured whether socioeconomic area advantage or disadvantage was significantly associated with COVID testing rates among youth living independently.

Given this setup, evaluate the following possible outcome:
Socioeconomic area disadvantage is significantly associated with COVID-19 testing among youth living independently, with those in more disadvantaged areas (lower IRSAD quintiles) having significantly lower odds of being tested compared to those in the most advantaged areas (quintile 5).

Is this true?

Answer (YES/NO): NO